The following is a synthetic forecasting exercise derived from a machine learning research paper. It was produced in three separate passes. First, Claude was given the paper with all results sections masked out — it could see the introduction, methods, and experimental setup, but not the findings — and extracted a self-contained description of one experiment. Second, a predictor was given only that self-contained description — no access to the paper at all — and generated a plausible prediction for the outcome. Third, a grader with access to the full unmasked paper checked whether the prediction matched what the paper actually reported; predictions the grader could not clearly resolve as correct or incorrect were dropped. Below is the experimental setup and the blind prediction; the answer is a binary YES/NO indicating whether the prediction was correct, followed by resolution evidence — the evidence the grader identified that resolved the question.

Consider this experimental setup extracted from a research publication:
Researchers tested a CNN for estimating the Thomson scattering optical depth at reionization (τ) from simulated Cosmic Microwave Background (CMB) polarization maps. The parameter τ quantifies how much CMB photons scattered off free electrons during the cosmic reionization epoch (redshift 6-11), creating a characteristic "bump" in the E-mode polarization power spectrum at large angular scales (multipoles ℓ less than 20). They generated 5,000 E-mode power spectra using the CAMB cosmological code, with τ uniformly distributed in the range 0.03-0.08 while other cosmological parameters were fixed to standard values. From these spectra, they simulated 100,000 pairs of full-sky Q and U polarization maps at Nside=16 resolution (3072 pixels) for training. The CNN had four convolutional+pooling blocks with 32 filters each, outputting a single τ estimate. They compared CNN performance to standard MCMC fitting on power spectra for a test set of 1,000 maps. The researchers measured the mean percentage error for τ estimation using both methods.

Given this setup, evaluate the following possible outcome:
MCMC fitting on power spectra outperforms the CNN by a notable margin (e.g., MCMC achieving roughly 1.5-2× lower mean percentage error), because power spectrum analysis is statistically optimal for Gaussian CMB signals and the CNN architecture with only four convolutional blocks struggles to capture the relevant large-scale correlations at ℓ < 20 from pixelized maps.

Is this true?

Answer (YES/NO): YES